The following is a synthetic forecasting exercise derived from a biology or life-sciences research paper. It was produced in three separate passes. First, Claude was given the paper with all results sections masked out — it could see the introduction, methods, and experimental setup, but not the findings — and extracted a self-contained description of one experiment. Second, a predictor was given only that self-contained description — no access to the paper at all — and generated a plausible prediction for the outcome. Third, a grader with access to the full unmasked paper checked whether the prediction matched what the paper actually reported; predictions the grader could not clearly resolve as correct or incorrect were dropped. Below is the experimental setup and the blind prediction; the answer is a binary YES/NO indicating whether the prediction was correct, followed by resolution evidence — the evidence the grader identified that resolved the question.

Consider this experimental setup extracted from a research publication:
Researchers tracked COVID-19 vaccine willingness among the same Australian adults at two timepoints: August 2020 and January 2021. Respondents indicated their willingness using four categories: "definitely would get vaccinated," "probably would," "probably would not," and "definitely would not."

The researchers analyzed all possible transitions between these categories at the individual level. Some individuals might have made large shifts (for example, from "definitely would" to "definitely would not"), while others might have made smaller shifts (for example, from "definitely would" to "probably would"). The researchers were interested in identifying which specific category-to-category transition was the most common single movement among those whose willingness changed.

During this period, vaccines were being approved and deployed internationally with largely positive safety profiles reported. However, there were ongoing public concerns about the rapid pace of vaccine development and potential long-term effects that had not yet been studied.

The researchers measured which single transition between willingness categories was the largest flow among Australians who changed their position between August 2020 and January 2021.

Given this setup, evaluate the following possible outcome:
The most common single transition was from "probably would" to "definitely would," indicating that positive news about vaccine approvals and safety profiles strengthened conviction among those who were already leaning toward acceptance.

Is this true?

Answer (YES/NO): NO